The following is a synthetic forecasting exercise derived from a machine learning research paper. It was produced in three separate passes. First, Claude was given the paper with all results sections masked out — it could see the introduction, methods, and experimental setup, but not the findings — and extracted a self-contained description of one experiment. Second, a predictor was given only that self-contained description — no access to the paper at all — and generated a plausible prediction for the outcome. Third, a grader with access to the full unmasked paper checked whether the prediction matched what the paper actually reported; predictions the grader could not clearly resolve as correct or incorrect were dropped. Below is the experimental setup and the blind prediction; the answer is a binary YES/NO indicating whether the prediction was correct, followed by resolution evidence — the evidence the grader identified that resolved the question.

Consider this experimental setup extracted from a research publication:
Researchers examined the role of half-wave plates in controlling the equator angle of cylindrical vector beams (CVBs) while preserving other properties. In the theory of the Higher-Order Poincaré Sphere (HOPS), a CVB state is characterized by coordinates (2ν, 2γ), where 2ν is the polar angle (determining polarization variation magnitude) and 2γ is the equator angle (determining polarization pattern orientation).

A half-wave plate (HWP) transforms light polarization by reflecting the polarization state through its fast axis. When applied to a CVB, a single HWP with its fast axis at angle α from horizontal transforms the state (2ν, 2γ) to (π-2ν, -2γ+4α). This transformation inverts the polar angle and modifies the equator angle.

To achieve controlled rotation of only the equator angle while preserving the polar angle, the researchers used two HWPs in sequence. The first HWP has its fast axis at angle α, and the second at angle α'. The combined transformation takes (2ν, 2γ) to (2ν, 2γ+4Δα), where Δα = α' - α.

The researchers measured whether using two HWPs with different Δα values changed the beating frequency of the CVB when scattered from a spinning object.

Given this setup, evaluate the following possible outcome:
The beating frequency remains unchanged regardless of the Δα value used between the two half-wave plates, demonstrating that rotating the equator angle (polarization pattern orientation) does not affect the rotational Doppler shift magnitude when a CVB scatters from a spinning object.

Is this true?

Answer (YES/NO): YES